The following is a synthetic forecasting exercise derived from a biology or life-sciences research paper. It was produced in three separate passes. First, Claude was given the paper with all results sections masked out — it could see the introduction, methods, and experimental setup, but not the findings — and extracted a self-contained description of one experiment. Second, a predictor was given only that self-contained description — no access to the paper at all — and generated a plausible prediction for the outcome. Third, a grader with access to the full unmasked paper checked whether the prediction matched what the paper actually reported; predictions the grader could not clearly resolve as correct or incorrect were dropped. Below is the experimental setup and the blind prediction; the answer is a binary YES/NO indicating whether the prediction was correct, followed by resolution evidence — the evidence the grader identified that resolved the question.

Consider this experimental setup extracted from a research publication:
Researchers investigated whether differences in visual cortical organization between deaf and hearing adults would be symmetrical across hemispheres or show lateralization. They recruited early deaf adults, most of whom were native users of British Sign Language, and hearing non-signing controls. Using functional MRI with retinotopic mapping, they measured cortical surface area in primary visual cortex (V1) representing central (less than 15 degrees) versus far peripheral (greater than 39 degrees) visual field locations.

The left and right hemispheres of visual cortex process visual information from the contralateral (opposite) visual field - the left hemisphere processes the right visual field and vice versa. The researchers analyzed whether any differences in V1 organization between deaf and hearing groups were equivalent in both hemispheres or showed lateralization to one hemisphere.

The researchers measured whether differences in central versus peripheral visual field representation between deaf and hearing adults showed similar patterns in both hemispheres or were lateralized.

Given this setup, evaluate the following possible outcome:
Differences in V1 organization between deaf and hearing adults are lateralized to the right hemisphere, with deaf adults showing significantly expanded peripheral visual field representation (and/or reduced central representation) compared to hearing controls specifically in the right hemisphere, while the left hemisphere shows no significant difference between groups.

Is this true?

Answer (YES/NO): NO